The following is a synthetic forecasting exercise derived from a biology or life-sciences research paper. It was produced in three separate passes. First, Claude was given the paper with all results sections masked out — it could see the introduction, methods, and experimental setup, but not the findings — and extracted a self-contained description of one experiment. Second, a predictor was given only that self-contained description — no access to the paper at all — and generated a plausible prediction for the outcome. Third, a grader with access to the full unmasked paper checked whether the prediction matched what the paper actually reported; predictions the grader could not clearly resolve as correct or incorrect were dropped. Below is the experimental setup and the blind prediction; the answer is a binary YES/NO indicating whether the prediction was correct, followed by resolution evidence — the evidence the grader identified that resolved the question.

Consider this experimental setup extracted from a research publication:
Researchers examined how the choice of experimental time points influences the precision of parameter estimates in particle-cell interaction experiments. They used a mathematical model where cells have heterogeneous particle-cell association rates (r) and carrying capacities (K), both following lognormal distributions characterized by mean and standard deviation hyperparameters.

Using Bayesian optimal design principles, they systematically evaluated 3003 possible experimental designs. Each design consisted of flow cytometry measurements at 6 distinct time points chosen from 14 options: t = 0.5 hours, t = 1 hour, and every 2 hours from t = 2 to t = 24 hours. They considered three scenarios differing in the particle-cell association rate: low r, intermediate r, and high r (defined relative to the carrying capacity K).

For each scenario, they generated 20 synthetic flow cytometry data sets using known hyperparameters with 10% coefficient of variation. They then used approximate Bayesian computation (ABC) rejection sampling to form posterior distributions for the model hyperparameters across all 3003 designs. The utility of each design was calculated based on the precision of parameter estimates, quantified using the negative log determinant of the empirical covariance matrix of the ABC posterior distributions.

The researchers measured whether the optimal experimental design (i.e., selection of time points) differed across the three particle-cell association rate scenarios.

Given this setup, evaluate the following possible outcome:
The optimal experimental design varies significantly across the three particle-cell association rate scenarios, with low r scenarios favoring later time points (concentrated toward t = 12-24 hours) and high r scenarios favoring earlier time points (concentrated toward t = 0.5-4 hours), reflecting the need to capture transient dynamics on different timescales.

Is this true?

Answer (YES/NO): NO